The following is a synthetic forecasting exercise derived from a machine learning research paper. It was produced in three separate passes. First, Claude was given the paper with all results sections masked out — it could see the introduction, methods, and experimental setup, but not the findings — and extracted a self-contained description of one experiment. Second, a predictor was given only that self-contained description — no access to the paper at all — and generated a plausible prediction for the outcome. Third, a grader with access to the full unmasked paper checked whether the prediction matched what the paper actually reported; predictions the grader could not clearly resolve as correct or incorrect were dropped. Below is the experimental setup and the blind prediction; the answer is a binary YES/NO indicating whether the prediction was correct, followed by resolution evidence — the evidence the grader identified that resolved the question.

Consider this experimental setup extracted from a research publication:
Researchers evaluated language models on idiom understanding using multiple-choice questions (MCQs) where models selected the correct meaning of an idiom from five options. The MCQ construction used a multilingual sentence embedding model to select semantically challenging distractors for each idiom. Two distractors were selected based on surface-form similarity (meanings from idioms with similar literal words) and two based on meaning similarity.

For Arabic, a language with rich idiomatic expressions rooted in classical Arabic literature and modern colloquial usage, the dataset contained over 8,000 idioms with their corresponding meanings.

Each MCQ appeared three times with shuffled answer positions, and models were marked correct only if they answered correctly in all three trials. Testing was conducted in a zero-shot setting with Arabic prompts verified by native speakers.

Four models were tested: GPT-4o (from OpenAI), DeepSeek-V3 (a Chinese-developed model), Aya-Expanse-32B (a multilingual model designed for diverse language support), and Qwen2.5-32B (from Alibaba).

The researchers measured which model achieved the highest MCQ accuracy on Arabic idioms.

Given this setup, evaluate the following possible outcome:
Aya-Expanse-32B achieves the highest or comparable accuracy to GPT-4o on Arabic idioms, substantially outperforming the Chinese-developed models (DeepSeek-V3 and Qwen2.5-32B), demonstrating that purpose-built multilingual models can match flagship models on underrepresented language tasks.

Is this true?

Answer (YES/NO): NO